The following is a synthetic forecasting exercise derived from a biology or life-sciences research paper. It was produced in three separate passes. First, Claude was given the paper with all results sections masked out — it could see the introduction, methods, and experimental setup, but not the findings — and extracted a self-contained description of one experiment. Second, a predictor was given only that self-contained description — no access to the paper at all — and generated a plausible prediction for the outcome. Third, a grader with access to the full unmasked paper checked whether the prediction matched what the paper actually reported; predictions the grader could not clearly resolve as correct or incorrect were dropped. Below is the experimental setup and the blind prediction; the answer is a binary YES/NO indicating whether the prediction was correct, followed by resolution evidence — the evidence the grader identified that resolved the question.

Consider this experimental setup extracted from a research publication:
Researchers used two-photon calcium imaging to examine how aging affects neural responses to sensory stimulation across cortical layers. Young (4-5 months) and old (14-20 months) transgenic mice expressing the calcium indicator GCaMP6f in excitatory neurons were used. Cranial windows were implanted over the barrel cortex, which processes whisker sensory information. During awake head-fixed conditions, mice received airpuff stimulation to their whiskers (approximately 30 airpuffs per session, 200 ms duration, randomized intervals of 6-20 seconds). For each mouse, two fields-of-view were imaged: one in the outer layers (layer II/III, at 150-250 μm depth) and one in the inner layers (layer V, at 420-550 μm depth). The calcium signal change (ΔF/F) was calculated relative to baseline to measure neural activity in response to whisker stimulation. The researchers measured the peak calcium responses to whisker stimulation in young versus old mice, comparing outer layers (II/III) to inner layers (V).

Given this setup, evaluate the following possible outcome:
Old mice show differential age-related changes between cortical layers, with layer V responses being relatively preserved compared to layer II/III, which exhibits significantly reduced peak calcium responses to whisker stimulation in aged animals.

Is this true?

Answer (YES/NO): NO